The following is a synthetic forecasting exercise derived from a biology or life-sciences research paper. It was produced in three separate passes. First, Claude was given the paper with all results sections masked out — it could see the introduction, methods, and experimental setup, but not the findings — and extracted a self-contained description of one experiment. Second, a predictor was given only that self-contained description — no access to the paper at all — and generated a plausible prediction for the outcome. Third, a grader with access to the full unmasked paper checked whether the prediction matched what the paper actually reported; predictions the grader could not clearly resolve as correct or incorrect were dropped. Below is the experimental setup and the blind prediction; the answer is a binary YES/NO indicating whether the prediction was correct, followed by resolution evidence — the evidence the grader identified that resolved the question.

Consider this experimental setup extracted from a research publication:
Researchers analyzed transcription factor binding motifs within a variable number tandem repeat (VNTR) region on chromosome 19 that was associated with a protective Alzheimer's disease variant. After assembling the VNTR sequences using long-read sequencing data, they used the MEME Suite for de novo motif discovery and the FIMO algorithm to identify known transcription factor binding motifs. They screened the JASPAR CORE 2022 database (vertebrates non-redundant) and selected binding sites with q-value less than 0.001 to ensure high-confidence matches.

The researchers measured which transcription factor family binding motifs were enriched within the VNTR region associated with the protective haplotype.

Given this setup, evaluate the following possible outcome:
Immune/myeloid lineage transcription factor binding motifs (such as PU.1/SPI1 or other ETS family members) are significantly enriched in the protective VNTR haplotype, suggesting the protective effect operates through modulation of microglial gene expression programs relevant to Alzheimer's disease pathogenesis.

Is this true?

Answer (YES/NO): NO